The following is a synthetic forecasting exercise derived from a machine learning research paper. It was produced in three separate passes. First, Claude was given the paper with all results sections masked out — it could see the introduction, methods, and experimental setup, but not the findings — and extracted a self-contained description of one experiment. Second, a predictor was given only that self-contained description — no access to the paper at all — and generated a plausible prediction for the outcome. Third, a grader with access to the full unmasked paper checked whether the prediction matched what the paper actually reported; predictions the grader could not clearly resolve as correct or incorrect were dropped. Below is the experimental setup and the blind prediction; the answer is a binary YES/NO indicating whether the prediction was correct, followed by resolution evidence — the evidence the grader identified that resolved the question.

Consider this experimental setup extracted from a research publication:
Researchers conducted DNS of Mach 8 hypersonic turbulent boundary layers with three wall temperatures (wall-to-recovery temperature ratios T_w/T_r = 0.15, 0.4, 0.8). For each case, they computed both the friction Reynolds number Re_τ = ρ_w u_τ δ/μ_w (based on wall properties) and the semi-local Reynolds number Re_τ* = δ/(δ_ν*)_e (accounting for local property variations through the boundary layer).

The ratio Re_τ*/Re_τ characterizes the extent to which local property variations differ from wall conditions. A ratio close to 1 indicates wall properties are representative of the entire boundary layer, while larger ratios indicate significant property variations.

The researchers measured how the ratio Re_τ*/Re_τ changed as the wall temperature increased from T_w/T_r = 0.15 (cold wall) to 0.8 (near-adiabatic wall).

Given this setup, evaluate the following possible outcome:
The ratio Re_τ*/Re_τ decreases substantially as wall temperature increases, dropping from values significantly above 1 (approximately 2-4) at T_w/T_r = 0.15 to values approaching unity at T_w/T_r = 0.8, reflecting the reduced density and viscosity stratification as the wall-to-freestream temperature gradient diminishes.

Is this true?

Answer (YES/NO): NO